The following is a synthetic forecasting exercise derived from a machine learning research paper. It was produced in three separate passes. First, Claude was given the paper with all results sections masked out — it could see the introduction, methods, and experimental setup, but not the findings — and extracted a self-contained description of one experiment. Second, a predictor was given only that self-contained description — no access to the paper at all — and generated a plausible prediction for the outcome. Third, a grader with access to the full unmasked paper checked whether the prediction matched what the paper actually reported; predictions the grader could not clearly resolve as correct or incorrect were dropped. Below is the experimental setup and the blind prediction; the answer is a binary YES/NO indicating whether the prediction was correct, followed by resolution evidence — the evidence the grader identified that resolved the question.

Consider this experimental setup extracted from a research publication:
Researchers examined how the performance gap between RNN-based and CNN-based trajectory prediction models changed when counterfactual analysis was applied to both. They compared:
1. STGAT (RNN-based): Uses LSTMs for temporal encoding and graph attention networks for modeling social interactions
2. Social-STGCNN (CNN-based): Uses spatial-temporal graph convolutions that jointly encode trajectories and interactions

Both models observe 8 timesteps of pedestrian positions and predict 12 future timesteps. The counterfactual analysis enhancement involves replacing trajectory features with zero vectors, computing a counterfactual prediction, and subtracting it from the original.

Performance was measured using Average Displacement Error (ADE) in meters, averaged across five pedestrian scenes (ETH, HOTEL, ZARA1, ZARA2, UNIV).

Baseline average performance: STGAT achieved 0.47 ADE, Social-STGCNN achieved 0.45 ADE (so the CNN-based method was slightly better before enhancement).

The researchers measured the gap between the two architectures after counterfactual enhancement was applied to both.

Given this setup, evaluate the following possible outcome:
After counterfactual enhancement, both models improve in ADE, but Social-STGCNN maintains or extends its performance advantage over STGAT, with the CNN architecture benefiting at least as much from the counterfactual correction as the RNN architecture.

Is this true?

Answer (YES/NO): NO